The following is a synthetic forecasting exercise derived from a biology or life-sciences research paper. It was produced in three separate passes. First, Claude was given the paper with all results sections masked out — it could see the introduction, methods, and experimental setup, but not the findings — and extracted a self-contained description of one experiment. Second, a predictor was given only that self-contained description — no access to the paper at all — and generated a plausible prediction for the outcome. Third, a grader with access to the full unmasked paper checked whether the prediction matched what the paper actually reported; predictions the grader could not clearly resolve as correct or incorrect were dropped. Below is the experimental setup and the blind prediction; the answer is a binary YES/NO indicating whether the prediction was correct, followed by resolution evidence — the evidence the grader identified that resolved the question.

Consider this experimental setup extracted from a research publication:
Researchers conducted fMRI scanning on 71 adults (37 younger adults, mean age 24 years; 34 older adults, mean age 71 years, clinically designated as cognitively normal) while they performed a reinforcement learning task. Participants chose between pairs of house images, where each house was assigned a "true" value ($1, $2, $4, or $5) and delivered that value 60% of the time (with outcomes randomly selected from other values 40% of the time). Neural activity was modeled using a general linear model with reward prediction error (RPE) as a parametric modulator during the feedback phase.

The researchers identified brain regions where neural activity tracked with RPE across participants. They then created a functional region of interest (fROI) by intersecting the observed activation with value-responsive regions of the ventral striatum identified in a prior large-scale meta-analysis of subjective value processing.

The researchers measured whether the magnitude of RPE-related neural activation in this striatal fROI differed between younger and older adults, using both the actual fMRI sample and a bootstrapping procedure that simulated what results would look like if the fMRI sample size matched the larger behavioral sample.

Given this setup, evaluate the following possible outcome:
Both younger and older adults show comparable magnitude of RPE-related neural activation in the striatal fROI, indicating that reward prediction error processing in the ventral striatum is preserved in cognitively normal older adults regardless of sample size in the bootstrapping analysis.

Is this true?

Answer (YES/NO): YES